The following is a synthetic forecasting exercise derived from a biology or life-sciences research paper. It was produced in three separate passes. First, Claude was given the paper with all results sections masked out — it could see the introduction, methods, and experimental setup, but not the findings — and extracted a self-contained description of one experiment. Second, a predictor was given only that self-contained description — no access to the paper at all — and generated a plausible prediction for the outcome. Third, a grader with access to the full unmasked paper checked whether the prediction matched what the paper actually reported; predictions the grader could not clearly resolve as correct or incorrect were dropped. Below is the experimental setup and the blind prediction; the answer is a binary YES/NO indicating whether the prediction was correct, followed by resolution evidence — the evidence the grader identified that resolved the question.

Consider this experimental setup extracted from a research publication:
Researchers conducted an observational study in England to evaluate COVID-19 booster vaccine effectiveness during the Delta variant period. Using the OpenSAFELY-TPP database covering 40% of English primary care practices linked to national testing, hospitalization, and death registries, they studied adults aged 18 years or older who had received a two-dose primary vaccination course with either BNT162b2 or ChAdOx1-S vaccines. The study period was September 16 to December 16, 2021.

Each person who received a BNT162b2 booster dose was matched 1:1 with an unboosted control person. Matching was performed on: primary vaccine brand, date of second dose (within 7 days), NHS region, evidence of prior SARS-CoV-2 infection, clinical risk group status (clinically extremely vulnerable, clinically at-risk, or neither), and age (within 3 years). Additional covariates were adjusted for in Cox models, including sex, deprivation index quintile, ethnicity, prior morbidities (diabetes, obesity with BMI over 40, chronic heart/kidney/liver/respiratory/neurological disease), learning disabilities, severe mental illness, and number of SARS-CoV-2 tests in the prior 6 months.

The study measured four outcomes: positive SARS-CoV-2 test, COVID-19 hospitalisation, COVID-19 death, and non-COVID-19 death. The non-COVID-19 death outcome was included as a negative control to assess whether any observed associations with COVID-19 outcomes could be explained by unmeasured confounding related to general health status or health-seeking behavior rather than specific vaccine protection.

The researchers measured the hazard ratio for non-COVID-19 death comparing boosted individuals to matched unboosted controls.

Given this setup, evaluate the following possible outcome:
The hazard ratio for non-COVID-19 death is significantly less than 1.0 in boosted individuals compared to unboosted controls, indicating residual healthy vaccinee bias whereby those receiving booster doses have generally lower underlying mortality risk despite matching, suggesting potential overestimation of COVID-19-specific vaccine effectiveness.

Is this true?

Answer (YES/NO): YES